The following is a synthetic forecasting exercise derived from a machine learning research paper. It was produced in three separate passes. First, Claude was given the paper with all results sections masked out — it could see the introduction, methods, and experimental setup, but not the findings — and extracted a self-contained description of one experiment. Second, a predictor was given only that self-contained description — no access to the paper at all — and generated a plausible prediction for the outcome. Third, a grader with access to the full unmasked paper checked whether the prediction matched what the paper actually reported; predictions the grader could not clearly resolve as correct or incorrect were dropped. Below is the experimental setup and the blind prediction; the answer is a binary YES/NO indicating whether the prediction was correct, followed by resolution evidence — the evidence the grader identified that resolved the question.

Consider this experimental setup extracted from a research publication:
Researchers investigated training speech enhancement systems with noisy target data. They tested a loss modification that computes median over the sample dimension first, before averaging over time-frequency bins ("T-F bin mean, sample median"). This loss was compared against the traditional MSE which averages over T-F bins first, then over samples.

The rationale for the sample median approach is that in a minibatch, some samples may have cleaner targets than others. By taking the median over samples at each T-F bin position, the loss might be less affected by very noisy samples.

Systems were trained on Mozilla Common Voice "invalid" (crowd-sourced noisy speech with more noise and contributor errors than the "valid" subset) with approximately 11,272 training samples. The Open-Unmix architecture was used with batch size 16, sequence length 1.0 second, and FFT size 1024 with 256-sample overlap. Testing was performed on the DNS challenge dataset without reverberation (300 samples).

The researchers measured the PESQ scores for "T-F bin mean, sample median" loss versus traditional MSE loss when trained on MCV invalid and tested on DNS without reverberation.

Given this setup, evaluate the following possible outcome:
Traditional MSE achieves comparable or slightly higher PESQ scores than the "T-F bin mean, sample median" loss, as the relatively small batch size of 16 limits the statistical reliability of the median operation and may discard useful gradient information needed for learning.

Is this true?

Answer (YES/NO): NO